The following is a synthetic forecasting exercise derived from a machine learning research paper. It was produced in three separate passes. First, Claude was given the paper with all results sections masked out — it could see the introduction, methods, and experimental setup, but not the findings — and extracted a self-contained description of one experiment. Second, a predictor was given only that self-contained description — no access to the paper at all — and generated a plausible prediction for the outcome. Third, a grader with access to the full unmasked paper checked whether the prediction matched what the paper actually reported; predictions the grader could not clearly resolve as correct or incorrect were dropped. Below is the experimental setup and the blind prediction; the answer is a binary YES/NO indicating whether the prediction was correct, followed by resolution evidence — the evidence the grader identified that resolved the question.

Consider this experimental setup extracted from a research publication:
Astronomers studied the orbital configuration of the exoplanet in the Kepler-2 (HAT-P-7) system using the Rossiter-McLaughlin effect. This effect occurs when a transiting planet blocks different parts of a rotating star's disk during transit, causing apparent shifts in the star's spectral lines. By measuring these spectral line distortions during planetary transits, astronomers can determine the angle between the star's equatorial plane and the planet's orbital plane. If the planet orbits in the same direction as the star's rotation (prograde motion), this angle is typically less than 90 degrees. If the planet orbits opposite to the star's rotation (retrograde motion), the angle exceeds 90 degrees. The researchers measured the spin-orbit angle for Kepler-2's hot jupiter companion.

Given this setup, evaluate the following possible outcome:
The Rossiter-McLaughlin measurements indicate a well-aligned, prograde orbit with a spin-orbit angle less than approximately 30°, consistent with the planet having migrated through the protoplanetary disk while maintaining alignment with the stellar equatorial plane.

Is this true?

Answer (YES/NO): NO